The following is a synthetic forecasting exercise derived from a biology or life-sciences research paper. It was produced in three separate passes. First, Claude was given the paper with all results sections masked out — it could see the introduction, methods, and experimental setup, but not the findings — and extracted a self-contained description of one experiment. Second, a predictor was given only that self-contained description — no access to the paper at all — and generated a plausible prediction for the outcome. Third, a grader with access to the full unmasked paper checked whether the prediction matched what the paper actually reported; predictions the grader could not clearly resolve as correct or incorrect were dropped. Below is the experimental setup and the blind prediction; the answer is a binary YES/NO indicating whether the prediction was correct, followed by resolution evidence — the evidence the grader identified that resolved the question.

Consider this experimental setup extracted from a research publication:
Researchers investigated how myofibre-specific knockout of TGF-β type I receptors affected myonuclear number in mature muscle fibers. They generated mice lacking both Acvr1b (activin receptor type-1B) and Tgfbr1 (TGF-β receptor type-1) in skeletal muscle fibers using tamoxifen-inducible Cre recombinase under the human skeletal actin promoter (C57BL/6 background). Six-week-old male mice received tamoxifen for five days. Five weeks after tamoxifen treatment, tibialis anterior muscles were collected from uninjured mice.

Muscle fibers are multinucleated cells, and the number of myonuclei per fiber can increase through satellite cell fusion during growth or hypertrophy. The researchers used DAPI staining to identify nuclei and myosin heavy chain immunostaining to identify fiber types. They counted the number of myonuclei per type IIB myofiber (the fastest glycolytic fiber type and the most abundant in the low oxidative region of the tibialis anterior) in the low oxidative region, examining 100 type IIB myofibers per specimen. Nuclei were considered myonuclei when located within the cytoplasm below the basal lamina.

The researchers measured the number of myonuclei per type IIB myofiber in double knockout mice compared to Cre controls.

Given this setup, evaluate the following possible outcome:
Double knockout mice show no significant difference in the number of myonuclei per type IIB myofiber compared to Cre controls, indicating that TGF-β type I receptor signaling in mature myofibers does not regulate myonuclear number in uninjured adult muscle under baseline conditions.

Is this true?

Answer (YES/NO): YES